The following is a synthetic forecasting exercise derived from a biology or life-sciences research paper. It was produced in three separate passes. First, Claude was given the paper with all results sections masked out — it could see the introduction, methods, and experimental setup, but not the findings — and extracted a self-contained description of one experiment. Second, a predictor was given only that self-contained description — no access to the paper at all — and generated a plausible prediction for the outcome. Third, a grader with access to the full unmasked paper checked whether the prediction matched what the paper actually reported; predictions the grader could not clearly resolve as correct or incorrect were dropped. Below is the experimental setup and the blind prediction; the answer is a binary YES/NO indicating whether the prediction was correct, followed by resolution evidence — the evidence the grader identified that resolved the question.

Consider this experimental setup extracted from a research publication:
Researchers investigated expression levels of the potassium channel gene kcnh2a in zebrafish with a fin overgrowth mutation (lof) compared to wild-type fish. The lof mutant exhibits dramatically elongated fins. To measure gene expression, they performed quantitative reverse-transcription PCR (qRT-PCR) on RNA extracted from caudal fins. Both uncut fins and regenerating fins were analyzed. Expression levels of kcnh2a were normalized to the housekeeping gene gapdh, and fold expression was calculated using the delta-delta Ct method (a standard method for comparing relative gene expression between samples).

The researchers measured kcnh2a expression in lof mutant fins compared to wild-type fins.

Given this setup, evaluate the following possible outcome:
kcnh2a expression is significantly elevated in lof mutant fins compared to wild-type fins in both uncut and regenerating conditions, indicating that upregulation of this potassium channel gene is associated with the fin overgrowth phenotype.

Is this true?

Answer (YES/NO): YES